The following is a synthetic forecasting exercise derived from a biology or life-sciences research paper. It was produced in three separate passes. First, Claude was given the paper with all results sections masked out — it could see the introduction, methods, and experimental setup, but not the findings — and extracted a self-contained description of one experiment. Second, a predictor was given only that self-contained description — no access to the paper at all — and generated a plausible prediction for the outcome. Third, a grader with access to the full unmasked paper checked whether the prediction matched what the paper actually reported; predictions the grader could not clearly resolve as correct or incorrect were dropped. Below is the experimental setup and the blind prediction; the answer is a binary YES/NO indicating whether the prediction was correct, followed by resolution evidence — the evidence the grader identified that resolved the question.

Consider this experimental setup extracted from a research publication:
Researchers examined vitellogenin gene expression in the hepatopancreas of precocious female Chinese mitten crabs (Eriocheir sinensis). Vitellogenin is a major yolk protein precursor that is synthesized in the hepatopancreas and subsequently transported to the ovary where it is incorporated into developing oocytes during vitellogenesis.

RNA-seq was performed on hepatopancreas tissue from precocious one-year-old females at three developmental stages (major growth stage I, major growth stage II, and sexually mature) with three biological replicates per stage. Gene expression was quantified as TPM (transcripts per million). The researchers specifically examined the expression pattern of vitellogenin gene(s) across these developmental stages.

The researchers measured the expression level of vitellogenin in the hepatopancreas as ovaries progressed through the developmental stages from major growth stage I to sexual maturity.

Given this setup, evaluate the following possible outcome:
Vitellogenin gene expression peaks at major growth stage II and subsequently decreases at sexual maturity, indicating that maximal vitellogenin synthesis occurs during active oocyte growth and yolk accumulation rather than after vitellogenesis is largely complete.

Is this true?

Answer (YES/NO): NO